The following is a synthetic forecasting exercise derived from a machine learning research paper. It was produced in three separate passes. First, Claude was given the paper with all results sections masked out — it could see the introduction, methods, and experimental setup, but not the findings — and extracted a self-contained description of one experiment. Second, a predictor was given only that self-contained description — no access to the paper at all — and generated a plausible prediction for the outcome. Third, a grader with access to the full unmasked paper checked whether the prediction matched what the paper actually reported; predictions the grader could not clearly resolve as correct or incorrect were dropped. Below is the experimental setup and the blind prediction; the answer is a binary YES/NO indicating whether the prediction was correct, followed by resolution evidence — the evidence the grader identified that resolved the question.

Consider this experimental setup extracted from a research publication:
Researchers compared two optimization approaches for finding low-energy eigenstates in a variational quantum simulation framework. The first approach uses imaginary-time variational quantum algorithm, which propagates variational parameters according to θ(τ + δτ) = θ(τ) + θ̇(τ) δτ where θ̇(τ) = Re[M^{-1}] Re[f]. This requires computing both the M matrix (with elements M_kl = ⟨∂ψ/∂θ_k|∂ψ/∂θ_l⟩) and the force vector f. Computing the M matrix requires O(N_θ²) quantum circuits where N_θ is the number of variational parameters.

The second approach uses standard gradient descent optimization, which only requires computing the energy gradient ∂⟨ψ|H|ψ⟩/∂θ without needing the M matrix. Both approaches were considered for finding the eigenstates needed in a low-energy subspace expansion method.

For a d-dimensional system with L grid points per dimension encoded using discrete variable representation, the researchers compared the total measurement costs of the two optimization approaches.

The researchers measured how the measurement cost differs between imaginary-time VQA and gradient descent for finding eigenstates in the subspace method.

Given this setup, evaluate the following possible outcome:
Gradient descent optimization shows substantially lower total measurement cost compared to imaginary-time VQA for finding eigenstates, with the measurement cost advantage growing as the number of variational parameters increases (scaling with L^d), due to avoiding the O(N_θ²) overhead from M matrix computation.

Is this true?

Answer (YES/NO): NO